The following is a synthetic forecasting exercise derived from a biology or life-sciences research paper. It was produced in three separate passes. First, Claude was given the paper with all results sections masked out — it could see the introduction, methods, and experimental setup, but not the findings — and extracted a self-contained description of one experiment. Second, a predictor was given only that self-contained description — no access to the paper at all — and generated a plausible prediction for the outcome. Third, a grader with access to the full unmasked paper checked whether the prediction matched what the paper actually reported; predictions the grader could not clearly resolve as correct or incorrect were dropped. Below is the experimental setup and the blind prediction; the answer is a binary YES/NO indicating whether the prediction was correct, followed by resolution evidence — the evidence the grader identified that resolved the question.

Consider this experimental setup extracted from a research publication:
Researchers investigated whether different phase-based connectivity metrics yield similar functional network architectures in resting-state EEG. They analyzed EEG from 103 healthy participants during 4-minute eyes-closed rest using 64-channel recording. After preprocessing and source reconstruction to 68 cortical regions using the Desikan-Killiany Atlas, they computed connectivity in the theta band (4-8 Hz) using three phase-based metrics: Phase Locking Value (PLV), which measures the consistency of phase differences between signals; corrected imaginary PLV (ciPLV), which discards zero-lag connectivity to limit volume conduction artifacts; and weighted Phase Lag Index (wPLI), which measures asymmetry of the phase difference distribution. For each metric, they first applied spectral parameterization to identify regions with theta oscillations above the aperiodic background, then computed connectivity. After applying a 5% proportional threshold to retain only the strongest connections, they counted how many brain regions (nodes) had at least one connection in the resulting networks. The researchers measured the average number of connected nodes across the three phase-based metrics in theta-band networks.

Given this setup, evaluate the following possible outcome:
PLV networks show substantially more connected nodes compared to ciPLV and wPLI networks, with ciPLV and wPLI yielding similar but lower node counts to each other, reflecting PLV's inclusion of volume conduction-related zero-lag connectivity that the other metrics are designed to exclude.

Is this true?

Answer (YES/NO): NO